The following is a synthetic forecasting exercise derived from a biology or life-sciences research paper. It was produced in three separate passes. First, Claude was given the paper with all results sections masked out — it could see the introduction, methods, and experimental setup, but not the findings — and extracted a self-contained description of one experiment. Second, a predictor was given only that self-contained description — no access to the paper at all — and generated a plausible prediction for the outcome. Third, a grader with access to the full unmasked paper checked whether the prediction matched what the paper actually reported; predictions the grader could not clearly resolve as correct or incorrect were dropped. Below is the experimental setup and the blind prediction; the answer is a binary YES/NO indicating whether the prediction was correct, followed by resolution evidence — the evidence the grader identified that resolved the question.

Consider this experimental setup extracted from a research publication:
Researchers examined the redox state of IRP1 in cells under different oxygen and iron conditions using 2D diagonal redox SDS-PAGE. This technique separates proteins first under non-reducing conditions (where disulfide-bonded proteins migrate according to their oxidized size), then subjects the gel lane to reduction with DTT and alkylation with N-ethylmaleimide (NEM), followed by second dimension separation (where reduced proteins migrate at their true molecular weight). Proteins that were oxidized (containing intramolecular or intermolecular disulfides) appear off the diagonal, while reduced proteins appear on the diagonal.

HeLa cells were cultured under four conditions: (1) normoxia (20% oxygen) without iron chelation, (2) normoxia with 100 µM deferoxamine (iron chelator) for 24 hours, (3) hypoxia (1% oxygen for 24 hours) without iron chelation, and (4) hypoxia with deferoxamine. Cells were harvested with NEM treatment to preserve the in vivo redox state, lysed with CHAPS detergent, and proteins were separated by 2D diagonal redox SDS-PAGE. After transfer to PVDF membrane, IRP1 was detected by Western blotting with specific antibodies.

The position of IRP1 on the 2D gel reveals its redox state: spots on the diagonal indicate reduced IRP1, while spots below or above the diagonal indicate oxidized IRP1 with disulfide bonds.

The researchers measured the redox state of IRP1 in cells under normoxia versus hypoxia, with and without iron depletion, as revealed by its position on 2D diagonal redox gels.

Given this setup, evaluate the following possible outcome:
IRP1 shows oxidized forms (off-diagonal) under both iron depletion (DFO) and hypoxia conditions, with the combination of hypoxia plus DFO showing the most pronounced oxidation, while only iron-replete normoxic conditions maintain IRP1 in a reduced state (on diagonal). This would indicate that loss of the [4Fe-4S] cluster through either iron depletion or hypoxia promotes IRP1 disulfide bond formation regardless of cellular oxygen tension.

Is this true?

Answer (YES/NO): NO